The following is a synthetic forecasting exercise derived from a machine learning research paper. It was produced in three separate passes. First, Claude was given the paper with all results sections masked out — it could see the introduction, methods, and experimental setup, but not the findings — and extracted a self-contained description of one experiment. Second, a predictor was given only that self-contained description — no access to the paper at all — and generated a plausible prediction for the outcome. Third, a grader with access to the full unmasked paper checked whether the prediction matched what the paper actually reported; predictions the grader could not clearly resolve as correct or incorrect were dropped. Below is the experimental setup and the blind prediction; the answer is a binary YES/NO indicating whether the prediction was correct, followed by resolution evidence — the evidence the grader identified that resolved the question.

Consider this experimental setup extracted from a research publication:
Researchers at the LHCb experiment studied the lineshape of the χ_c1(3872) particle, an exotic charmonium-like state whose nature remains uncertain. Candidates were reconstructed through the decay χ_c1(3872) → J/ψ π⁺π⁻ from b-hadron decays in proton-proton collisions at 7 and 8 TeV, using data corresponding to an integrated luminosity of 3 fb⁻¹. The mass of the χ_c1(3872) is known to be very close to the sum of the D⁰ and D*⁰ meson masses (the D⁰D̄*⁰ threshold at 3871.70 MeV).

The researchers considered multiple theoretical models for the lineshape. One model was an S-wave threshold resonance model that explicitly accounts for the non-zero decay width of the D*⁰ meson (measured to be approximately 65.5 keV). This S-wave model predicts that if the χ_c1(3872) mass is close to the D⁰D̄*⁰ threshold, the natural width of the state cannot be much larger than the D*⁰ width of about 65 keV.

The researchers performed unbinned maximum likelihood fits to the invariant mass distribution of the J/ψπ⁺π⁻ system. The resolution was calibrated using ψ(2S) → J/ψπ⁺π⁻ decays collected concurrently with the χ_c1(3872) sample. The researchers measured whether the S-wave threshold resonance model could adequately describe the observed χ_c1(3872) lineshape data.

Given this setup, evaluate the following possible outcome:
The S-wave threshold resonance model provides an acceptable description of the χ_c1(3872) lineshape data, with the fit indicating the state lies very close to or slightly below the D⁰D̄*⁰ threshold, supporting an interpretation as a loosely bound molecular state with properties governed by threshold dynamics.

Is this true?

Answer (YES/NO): NO